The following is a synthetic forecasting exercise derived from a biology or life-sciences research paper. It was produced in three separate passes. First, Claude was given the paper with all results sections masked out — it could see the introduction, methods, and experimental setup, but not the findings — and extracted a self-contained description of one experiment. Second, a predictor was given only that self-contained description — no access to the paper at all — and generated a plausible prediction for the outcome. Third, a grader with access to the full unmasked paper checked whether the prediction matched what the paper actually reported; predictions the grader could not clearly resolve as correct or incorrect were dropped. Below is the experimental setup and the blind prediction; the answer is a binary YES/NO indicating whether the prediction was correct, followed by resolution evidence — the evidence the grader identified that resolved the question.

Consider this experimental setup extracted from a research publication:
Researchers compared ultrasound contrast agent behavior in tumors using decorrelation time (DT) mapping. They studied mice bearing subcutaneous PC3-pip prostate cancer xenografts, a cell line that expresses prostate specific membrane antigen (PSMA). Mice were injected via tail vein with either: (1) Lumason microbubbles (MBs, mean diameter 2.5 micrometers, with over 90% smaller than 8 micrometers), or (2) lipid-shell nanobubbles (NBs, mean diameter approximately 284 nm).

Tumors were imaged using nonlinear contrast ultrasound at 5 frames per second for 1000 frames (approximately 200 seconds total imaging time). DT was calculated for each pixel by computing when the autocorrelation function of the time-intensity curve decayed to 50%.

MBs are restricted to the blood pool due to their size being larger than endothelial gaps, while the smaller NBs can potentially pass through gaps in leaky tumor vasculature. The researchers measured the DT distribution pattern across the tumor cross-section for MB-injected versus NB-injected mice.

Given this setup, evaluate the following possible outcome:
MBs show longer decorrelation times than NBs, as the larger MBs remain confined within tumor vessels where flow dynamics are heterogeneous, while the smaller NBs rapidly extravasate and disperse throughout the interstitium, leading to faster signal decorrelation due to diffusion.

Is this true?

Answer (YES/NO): NO